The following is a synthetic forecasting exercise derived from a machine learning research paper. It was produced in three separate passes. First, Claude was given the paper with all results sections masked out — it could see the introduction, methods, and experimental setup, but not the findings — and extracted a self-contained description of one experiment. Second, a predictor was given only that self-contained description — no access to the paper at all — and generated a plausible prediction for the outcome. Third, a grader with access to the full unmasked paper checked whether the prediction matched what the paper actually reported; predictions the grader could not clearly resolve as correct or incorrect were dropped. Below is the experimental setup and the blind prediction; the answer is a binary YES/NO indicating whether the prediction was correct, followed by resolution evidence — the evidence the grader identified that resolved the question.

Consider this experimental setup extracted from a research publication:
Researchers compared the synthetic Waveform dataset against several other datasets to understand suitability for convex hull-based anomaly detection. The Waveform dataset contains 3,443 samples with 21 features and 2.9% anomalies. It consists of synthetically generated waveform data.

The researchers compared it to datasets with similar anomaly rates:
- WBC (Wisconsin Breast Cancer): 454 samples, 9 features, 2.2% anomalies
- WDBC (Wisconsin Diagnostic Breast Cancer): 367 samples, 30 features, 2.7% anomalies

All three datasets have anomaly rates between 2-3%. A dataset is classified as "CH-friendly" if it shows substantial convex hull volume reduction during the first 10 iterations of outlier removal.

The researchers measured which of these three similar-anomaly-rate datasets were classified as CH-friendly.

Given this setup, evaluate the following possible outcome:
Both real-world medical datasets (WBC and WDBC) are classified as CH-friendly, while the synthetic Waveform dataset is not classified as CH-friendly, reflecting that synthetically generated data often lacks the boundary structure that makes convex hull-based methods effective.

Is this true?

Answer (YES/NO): NO